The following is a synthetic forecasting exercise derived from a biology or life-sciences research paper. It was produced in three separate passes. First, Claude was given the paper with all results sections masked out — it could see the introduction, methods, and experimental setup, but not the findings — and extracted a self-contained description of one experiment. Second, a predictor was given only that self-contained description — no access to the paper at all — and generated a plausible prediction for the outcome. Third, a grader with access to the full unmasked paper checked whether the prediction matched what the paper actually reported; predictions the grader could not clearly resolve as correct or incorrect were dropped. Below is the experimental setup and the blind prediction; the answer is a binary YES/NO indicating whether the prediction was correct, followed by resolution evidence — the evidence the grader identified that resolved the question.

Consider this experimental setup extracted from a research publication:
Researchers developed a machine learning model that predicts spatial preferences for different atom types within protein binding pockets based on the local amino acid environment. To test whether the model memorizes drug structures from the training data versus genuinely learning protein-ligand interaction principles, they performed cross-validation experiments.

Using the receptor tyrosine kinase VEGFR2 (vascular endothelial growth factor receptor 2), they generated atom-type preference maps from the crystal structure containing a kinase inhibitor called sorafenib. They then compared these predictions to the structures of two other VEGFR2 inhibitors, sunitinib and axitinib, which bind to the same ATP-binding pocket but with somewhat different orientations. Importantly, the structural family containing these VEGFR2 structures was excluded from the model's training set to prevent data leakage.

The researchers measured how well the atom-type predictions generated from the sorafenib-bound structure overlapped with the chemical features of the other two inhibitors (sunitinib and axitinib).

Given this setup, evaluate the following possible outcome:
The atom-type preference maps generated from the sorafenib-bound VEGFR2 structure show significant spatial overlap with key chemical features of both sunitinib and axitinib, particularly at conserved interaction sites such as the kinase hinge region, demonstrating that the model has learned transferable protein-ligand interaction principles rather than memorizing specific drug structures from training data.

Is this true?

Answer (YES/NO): YES